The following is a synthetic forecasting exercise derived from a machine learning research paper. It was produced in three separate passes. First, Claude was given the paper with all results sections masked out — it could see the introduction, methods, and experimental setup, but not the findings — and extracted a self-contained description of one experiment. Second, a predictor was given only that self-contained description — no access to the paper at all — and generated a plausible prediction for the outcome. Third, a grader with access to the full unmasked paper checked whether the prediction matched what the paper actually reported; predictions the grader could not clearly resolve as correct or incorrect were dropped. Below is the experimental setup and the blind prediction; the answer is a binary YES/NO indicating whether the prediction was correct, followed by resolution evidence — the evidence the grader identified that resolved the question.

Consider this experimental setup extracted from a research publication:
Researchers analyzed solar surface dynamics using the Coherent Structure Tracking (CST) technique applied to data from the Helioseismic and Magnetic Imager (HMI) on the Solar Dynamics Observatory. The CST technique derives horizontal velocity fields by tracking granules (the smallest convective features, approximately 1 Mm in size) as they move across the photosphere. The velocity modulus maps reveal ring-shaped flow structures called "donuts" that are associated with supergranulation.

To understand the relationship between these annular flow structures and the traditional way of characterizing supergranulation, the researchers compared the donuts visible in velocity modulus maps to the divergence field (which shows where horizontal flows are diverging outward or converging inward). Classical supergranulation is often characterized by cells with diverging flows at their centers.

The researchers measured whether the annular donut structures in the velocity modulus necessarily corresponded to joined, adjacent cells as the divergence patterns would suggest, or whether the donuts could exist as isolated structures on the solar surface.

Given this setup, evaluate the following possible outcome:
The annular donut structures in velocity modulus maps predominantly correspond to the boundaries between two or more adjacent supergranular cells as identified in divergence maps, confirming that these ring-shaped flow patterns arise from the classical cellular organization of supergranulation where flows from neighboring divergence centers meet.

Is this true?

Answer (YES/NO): NO